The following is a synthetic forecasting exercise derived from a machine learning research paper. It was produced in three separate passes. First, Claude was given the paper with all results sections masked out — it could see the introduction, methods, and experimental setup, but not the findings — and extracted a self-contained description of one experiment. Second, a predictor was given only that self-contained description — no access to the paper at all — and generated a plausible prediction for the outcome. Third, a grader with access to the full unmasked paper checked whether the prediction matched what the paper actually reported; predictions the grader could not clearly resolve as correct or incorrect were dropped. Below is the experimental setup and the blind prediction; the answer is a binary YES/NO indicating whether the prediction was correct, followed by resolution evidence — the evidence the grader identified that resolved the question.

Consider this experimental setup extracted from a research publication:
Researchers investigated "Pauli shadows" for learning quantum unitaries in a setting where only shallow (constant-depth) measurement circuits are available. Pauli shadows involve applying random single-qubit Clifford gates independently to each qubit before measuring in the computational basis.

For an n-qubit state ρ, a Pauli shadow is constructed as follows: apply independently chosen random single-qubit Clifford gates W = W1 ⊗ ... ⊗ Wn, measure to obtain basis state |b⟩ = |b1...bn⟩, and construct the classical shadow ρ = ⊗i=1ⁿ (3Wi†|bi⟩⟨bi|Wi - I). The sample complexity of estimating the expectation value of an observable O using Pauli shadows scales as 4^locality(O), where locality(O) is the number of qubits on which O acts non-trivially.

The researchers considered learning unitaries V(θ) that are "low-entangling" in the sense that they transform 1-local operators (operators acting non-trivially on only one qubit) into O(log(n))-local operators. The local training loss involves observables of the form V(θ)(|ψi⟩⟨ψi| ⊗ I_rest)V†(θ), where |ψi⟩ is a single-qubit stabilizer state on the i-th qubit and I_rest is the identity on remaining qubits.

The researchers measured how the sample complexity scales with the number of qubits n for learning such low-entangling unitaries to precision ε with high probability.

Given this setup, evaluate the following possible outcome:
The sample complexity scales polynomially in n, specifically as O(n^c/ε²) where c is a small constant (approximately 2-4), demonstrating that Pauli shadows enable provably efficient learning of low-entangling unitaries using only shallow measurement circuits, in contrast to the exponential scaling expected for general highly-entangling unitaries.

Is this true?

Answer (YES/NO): NO